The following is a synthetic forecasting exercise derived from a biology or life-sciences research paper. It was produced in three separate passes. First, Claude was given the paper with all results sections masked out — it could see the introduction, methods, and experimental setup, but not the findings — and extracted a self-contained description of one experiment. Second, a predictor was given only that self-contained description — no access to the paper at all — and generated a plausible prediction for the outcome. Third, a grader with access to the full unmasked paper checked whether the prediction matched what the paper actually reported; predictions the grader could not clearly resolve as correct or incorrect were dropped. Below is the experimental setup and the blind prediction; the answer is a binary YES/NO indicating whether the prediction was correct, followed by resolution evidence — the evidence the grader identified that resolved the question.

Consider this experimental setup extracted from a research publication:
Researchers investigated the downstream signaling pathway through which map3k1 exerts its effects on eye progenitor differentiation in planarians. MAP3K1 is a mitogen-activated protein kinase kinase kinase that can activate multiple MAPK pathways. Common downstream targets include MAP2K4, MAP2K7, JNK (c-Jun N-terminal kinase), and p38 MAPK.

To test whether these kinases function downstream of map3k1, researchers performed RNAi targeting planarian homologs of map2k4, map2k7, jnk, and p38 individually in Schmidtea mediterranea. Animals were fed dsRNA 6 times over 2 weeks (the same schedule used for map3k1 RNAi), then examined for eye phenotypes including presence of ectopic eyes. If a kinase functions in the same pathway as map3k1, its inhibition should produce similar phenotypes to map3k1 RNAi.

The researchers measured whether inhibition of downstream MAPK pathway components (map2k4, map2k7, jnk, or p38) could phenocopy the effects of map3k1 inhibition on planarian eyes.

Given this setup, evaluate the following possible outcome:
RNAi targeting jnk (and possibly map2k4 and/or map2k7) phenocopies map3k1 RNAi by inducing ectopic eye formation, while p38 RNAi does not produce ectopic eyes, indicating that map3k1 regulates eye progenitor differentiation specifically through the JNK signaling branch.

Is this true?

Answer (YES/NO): NO